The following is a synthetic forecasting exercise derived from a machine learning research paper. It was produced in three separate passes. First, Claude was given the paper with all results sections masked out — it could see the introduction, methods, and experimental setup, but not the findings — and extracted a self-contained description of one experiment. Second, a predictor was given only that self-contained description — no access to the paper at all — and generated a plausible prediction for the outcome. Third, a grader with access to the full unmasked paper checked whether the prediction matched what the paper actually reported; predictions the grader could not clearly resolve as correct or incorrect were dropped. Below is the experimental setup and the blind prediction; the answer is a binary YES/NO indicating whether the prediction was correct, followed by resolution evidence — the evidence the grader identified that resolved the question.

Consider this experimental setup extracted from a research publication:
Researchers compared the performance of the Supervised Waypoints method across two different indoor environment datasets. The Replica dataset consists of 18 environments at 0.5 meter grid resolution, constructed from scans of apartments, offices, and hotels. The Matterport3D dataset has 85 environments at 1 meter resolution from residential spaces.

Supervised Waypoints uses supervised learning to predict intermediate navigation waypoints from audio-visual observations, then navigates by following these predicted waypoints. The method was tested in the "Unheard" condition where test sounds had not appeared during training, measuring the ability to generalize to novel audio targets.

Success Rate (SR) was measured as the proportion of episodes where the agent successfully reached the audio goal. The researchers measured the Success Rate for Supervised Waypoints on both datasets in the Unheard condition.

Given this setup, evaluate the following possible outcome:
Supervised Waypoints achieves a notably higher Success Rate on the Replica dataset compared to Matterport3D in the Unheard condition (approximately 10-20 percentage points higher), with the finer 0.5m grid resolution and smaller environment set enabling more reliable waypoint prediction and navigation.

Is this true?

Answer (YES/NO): NO